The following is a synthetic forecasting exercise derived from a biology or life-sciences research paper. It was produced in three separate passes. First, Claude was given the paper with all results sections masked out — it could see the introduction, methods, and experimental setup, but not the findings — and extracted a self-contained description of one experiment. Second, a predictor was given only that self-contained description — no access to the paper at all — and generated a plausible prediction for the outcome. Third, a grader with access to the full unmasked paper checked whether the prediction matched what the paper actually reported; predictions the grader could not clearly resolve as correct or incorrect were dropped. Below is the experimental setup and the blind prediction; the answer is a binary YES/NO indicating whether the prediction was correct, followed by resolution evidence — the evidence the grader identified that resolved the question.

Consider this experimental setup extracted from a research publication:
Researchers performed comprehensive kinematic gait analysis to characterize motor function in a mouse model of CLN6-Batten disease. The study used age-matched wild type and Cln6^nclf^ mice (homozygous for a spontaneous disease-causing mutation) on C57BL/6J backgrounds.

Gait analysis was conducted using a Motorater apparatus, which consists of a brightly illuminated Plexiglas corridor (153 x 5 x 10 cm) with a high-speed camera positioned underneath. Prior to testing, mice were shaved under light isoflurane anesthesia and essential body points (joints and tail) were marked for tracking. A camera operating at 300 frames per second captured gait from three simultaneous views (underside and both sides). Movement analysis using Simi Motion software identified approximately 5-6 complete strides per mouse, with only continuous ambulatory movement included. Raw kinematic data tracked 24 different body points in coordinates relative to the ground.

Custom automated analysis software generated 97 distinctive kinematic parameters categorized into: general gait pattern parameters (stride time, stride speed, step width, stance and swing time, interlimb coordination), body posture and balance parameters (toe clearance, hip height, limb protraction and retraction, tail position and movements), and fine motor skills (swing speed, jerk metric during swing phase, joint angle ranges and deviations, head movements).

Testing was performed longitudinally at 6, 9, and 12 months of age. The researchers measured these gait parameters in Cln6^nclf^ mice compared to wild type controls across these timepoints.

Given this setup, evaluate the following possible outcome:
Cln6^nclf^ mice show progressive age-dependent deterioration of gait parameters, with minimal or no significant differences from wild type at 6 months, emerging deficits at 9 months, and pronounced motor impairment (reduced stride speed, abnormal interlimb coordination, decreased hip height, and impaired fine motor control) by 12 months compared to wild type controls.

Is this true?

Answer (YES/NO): NO